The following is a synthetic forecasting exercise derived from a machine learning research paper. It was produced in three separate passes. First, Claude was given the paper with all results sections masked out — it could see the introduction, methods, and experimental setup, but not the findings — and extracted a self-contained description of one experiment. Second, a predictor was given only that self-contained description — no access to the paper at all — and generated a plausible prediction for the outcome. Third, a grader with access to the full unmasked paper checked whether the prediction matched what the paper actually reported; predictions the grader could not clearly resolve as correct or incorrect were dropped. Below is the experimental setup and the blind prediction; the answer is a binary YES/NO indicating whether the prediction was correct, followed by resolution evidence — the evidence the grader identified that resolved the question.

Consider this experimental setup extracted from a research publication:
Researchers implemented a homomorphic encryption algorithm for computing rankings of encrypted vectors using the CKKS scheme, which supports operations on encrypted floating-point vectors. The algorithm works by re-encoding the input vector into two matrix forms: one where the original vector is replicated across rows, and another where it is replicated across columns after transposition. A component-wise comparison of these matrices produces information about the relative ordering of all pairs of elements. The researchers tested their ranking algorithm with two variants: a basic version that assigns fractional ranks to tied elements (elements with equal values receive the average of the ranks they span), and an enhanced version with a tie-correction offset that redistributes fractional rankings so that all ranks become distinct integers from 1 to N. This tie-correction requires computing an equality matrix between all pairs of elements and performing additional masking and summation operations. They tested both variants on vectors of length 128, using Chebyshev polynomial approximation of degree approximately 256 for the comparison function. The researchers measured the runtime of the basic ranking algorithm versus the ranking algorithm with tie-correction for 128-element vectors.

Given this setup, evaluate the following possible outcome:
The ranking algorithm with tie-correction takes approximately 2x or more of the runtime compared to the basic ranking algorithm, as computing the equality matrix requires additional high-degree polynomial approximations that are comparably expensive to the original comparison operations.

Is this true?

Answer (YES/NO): NO